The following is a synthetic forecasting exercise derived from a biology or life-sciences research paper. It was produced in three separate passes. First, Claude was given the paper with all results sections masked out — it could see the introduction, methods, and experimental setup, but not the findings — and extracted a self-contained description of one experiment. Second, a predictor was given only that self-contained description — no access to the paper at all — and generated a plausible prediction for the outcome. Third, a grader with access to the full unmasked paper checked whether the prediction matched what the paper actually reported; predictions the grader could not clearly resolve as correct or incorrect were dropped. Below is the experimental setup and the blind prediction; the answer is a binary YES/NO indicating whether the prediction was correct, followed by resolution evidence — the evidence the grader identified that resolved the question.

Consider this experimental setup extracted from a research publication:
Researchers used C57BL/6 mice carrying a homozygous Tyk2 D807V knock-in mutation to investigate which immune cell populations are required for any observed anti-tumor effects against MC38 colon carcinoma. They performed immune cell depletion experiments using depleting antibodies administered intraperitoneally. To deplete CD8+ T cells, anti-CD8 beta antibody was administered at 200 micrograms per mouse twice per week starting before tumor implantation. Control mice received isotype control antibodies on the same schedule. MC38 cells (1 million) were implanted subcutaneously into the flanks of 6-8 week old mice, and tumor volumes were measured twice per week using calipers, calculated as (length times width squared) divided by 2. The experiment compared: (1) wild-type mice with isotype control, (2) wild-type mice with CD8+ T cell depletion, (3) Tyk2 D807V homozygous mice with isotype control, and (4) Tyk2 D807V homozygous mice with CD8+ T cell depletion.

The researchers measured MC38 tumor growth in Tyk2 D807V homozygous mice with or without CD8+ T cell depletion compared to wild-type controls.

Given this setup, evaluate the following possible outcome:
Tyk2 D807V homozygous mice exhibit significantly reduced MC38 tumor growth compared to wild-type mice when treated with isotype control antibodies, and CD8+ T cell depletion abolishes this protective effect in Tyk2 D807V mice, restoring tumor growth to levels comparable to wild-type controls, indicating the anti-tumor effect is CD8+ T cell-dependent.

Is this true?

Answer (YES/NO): YES